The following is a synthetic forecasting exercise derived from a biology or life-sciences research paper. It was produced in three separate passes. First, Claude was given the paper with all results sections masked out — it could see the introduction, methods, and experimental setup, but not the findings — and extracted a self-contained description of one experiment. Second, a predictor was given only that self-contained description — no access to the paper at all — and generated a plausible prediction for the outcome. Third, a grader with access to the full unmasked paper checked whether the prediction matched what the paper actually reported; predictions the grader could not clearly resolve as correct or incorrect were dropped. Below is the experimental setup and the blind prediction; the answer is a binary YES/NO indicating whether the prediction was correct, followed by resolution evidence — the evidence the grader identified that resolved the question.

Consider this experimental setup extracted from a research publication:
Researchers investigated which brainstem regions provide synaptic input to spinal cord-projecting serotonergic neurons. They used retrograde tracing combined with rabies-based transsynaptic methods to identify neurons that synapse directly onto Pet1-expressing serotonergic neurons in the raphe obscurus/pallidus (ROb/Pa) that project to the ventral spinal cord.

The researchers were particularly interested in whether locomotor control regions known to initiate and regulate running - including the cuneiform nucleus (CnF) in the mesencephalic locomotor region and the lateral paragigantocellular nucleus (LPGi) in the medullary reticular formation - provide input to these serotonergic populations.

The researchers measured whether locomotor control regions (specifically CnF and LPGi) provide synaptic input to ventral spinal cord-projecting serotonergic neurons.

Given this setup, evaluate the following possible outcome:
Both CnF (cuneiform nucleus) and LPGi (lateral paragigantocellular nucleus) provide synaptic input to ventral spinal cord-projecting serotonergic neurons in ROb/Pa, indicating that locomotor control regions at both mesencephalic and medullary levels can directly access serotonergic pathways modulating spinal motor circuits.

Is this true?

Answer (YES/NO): YES